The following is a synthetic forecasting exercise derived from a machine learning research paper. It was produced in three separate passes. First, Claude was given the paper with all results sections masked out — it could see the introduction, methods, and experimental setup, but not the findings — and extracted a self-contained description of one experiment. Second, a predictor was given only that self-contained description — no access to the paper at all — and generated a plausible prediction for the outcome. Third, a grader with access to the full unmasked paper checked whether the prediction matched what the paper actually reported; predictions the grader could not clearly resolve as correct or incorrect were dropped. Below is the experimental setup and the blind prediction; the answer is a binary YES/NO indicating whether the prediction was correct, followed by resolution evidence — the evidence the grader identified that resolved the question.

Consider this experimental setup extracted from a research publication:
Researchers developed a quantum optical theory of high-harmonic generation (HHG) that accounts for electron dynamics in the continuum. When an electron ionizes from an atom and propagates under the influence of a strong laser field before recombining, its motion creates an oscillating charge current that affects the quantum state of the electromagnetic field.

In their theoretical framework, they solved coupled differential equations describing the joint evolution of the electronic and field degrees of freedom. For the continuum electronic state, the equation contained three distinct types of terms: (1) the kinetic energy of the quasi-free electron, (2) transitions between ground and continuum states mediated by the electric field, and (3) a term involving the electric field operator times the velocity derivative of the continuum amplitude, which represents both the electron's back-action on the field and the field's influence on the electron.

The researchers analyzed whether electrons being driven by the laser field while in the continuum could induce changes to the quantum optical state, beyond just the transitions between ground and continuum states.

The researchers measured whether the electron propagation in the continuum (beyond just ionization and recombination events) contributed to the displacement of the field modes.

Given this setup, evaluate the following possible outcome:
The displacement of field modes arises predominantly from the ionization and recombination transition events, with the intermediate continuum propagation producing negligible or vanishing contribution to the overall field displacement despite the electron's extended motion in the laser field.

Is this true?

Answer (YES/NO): NO